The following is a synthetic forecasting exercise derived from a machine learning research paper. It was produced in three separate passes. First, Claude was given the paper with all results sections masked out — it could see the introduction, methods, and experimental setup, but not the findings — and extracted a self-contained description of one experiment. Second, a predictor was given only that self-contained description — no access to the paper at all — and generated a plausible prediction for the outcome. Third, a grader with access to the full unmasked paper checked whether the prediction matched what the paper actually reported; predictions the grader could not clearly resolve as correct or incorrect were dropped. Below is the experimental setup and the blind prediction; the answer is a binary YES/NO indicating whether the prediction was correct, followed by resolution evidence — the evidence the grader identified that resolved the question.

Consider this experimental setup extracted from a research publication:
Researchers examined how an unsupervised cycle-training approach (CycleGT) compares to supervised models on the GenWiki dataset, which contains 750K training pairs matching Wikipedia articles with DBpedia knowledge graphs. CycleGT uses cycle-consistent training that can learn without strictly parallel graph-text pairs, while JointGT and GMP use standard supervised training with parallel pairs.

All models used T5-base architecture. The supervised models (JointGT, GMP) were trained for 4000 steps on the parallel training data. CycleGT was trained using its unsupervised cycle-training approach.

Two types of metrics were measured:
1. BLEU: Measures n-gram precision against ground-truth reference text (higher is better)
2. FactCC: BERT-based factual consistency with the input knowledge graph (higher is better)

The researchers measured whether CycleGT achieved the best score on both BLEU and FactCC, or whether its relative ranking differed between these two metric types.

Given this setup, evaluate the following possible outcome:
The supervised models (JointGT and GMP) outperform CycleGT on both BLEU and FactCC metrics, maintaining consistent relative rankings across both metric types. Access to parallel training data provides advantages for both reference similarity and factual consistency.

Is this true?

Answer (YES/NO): NO